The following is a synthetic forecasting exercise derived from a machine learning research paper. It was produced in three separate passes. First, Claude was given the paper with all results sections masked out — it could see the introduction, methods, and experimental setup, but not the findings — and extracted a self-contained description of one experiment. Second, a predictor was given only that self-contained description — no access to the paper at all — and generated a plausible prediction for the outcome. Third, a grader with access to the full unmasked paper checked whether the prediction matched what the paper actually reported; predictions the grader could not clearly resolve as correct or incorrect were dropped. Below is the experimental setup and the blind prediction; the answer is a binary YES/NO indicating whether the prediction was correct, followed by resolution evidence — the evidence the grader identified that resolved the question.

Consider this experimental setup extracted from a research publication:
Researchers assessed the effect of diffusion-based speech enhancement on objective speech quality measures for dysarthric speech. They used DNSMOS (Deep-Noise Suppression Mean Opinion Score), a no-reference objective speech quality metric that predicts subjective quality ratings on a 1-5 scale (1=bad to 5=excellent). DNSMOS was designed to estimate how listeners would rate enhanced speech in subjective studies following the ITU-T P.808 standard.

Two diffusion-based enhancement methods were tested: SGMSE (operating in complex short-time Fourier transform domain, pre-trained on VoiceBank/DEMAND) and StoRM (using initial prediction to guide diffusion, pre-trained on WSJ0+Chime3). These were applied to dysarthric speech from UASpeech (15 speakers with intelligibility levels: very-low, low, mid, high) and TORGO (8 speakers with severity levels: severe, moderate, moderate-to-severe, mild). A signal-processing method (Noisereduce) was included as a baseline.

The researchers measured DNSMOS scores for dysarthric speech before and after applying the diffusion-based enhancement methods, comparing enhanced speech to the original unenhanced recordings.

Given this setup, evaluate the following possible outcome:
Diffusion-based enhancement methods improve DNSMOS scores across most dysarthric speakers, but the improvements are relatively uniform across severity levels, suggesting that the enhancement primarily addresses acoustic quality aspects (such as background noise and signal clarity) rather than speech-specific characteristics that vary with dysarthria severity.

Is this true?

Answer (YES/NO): NO